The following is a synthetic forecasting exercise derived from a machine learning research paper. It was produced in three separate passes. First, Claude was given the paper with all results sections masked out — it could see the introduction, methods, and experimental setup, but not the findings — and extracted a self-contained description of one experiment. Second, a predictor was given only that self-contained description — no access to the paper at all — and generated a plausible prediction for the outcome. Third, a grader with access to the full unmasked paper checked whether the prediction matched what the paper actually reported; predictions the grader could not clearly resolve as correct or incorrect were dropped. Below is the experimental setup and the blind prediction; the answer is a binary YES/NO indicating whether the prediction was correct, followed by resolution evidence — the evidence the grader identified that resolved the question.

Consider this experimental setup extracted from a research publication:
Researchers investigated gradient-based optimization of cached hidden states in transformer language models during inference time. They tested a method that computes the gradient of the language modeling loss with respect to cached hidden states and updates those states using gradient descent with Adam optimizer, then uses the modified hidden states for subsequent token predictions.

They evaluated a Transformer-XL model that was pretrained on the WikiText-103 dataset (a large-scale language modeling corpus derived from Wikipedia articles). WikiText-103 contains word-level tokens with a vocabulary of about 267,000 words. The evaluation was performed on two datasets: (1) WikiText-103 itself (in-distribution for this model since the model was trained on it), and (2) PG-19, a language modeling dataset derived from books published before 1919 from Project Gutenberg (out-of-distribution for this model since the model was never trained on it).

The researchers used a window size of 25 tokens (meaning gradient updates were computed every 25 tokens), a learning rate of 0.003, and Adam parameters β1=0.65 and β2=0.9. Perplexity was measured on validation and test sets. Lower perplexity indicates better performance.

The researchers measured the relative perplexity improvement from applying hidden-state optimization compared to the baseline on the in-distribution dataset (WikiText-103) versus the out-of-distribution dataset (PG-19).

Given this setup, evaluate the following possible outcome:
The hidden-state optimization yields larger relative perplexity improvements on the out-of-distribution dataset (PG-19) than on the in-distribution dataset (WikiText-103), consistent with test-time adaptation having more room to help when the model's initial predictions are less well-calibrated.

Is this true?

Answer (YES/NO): YES